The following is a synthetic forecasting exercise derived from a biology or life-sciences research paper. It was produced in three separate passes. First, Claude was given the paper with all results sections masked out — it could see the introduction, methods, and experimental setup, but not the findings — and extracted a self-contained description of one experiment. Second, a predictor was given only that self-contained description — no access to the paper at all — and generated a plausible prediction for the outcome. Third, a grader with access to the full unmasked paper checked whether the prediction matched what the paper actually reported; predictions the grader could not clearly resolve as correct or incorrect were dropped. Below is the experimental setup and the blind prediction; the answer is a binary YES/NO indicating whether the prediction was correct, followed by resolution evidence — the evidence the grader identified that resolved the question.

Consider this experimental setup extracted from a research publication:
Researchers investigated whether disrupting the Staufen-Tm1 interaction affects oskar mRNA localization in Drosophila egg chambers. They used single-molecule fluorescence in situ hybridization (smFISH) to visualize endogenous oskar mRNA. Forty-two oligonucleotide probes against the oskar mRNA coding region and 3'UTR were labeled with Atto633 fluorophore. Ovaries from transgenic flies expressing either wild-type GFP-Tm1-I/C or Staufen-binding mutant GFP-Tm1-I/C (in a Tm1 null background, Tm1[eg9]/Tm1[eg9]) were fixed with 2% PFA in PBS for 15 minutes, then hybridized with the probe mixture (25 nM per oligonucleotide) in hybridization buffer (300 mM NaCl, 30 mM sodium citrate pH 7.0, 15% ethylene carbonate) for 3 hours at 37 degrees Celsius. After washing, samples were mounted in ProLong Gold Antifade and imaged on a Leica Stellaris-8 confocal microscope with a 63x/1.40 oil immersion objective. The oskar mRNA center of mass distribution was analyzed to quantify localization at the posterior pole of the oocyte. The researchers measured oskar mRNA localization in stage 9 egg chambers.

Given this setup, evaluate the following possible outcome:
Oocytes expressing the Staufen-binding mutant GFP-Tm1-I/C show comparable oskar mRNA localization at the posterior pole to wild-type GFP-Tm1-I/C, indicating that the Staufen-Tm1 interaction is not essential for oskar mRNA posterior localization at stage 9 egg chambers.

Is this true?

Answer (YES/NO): NO